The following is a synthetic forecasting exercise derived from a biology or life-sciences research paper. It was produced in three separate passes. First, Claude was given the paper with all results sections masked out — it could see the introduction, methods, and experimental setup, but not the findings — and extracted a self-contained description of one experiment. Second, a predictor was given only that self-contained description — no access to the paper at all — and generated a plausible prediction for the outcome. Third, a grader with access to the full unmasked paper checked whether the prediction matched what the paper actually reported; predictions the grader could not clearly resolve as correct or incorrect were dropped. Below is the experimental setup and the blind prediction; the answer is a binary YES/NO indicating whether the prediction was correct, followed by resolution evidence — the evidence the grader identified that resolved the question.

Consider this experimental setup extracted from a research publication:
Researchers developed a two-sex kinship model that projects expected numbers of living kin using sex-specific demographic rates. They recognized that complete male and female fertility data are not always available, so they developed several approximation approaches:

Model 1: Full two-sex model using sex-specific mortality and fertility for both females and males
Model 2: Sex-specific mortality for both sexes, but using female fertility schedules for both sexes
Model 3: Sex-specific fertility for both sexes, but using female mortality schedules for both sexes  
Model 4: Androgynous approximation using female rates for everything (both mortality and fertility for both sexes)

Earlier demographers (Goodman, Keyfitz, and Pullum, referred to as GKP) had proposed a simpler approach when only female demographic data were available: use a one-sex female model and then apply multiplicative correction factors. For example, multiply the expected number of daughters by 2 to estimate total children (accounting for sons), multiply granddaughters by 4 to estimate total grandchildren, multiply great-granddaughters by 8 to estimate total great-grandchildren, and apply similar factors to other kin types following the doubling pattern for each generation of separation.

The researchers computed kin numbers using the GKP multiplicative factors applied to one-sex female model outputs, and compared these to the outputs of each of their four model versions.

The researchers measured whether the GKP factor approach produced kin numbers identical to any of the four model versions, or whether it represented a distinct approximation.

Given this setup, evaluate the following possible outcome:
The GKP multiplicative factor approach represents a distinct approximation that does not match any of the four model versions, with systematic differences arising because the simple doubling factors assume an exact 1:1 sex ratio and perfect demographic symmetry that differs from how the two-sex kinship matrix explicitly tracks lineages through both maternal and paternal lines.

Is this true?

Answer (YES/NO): NO